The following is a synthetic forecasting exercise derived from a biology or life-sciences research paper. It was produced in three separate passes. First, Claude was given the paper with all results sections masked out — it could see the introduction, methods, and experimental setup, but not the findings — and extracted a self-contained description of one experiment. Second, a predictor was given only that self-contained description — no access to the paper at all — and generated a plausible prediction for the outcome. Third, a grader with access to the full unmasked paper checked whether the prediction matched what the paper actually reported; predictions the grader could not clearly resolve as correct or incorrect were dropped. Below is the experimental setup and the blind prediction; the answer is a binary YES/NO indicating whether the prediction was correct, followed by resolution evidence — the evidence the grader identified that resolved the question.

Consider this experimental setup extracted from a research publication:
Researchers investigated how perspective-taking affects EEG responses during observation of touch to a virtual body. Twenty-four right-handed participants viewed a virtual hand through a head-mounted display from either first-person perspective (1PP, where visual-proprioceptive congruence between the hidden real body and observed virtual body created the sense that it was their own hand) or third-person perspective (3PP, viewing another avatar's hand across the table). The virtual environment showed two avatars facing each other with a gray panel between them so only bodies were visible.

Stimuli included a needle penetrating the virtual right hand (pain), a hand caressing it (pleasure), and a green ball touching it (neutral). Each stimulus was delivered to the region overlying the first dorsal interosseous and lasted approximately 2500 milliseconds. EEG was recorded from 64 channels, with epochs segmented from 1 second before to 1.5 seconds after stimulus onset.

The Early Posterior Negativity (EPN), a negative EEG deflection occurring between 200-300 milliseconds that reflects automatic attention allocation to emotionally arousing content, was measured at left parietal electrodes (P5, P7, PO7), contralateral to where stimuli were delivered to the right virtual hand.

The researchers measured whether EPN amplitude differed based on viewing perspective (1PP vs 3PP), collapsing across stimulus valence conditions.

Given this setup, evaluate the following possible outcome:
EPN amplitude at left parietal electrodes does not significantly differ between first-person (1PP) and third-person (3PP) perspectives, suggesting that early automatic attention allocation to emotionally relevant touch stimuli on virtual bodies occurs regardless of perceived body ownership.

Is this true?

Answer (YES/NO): NO